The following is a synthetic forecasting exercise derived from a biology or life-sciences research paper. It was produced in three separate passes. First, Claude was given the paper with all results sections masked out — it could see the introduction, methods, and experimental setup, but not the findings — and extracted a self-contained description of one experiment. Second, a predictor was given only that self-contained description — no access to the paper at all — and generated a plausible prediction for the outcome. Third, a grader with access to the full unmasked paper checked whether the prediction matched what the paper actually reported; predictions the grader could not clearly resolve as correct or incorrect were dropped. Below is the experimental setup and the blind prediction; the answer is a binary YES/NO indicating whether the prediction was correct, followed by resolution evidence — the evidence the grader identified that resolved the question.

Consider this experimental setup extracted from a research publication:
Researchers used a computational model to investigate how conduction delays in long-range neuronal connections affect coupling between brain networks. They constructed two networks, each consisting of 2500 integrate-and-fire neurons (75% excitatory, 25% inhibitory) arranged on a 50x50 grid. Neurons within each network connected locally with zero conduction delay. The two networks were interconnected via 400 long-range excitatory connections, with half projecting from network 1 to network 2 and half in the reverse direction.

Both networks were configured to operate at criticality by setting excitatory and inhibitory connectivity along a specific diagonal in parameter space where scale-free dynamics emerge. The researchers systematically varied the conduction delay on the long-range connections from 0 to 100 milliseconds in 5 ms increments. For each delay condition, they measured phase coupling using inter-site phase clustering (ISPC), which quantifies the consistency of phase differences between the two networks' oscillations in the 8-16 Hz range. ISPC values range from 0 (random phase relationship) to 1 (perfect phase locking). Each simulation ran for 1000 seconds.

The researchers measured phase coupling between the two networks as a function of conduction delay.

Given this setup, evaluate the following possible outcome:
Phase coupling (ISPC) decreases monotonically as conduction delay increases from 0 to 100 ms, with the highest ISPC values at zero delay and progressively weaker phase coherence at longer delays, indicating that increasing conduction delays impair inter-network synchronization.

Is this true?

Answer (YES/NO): NO